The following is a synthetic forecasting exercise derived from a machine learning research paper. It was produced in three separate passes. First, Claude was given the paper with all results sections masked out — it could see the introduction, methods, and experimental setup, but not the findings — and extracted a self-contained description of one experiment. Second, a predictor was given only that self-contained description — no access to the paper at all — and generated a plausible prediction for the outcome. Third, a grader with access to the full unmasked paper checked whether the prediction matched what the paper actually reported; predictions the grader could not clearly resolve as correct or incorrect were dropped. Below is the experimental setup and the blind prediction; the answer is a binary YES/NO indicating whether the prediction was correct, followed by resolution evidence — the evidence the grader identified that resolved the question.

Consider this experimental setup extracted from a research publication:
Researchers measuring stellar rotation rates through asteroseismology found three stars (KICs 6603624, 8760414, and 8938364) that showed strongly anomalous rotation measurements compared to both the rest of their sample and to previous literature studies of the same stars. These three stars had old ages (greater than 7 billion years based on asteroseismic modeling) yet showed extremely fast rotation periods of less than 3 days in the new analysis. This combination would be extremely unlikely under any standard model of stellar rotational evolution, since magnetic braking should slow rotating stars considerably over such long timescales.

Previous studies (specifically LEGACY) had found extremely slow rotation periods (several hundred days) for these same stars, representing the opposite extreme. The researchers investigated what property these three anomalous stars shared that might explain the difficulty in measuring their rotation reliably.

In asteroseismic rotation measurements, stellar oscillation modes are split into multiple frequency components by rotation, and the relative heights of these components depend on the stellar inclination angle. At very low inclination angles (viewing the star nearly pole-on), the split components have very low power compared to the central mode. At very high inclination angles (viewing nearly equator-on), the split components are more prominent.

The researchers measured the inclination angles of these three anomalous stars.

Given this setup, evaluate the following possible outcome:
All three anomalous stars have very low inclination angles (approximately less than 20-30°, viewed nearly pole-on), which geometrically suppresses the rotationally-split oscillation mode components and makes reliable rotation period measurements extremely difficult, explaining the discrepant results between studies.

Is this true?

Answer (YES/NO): YES